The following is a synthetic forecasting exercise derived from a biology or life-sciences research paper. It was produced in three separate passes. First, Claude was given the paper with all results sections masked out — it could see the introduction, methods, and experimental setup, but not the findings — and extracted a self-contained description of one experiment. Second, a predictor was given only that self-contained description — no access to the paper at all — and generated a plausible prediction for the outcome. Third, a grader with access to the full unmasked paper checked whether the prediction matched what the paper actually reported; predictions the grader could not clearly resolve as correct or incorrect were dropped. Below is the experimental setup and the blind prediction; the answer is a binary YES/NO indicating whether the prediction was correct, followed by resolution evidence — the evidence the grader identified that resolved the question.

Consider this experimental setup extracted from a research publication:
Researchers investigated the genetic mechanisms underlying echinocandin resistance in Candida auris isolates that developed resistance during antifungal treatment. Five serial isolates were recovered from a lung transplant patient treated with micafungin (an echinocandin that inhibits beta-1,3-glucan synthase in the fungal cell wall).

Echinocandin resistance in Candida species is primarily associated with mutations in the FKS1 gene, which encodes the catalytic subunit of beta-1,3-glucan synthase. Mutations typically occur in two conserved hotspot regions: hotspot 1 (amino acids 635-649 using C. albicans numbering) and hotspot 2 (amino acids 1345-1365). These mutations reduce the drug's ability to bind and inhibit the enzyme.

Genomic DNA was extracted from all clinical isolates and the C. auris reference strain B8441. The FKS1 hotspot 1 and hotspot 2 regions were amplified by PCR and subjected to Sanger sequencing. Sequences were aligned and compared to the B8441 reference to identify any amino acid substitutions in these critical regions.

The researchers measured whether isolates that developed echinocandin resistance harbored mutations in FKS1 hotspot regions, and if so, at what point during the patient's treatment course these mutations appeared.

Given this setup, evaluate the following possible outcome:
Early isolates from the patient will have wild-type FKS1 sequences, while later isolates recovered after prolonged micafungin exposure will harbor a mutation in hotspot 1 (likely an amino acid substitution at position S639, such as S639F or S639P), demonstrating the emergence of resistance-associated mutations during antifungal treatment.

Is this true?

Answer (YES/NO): NO